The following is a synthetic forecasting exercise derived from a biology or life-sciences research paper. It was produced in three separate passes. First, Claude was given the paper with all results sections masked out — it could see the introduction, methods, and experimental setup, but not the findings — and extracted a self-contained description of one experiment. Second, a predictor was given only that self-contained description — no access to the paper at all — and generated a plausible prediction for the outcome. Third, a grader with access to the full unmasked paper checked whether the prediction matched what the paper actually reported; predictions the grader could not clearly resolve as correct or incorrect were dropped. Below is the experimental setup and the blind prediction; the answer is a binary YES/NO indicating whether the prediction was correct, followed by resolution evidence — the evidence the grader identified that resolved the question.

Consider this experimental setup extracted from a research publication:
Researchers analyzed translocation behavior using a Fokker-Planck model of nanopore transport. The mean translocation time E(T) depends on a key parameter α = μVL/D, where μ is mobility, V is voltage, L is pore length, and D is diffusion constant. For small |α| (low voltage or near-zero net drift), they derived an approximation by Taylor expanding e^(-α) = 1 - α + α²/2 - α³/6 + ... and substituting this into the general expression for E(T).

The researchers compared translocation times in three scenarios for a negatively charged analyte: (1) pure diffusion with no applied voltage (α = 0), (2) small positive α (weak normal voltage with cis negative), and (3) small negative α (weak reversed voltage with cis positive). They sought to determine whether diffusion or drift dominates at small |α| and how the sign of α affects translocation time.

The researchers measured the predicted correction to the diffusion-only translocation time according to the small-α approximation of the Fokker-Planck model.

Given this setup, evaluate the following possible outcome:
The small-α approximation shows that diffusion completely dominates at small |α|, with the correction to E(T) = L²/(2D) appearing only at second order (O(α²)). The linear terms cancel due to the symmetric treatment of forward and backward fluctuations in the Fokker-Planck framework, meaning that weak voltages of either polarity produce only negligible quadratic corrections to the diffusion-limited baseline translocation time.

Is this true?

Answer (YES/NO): NO